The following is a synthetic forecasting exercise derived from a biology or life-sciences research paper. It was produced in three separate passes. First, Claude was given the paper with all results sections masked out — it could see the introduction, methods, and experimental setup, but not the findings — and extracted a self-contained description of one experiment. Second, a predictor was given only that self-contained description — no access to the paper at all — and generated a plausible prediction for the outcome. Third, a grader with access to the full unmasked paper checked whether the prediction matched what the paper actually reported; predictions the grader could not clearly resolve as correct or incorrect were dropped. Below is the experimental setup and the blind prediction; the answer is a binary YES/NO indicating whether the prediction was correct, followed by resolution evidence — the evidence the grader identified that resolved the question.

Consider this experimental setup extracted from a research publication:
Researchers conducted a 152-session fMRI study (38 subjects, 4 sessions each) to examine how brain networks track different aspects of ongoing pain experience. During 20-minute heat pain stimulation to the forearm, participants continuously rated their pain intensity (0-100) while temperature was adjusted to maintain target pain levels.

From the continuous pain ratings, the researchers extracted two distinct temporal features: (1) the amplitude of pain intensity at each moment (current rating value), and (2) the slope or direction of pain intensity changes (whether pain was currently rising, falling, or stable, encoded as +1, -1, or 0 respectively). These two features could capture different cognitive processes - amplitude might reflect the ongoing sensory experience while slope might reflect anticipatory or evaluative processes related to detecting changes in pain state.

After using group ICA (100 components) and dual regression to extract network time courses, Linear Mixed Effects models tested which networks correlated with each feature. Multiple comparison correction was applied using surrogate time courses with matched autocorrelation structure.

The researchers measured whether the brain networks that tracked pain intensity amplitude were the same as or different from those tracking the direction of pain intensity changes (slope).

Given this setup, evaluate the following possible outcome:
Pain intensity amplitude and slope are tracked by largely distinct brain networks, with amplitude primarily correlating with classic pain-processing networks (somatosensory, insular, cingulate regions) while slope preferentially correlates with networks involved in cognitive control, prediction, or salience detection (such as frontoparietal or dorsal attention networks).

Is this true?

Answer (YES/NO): NO